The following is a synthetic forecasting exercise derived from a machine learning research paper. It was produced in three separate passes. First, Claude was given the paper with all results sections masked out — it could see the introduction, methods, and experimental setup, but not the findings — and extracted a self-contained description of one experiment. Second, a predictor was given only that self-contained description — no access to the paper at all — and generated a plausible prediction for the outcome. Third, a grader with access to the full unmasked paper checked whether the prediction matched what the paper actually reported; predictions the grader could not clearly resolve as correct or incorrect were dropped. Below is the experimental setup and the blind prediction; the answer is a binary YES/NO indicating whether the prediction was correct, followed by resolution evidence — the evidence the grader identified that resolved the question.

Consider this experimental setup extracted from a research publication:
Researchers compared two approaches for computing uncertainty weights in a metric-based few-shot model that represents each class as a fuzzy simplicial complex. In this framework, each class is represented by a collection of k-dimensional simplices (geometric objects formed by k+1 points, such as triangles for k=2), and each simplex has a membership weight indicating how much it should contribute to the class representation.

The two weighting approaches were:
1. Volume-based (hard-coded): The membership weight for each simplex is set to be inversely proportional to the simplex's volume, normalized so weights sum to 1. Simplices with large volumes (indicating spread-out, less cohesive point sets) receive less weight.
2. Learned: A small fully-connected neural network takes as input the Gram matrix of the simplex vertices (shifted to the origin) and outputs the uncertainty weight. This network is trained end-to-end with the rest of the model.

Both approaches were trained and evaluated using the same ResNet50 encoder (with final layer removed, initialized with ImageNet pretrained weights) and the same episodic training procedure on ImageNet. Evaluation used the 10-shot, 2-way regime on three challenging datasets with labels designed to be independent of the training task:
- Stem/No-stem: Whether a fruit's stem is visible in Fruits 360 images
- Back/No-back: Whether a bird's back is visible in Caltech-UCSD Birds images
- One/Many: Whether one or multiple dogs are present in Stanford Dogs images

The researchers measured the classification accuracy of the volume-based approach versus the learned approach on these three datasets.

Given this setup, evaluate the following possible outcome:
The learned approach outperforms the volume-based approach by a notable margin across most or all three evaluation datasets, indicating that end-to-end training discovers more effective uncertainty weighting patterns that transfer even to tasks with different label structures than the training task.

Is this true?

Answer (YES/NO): NO